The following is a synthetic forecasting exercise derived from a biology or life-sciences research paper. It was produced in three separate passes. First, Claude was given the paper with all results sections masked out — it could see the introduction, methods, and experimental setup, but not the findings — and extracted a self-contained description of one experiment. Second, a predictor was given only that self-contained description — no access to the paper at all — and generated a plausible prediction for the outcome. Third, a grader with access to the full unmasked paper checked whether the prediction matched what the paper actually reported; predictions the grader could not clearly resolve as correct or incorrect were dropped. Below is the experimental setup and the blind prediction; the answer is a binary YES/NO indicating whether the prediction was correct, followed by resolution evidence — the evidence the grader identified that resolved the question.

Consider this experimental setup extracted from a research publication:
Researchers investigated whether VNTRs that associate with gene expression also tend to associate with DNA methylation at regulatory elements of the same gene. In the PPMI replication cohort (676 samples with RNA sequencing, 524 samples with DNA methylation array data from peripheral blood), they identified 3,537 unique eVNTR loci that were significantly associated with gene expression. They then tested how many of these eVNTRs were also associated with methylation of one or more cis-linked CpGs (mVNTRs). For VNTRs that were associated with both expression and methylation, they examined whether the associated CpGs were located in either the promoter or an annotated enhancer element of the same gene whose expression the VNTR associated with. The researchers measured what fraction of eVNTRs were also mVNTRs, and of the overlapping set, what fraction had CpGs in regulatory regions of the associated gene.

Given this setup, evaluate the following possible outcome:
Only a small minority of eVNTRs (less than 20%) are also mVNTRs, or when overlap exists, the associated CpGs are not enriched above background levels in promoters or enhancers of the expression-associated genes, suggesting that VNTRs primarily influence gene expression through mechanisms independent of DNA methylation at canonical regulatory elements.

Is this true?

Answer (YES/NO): NO